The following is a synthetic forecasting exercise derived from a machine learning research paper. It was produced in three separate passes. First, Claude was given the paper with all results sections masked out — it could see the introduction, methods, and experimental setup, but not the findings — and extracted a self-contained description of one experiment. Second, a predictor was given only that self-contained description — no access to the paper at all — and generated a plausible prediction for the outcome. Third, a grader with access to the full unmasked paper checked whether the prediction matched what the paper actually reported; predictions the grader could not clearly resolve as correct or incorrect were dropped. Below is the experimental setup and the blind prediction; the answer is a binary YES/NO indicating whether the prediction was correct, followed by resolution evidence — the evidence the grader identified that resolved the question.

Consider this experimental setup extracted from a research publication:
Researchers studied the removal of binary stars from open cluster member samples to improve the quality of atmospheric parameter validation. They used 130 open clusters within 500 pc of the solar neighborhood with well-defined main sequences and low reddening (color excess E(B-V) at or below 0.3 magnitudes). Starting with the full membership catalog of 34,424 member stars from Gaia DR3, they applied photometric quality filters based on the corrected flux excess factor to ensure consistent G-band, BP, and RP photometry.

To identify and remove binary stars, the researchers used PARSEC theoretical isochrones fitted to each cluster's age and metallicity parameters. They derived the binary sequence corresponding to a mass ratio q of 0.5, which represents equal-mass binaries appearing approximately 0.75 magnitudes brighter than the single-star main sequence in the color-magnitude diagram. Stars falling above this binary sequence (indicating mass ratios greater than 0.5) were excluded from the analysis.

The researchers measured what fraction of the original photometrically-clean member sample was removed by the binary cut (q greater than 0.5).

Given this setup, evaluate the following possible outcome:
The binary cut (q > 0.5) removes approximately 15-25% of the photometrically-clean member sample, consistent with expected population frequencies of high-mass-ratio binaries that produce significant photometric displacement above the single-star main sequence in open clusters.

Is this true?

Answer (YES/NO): NO